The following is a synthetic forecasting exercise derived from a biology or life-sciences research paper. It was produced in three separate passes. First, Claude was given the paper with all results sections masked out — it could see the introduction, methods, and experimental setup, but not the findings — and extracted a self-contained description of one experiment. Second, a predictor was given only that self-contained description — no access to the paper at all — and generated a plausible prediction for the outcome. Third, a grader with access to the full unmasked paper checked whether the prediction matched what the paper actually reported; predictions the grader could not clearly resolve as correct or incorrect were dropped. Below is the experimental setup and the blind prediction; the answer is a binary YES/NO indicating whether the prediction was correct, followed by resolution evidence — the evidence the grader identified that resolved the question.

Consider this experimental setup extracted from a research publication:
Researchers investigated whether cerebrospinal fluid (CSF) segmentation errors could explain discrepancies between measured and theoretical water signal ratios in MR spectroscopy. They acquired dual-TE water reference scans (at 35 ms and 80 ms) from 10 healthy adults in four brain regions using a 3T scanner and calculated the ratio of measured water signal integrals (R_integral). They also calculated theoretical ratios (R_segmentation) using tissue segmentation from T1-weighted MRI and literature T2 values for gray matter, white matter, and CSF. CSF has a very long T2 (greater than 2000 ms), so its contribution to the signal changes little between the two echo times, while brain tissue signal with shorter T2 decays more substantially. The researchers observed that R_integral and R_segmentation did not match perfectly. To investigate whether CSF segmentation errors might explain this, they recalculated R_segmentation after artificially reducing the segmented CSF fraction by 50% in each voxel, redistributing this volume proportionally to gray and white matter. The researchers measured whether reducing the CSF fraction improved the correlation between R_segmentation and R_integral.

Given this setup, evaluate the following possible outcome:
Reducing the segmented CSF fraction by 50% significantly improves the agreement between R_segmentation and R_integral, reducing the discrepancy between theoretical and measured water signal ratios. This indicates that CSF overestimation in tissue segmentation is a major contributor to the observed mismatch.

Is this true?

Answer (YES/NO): NO